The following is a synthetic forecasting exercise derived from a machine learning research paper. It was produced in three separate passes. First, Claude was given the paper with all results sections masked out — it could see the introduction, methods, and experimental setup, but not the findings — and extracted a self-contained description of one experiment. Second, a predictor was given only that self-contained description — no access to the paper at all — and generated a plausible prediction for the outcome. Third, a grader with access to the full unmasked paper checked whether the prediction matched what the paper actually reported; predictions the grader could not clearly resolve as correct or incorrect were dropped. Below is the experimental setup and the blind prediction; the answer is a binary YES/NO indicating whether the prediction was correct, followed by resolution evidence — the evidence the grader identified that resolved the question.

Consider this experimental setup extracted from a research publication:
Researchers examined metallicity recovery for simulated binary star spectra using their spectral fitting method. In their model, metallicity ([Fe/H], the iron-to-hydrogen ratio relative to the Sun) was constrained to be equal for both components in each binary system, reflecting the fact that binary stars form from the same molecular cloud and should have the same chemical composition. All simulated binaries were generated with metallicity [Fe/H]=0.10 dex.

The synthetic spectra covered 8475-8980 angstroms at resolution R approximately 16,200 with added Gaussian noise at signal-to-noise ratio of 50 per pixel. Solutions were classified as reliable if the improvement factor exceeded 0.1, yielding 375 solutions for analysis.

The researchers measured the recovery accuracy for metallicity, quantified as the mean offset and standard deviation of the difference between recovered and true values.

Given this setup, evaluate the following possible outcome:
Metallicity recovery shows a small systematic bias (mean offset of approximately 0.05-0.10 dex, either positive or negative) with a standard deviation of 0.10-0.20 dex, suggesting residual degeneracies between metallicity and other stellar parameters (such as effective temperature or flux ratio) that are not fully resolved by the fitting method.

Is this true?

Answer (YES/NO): NO